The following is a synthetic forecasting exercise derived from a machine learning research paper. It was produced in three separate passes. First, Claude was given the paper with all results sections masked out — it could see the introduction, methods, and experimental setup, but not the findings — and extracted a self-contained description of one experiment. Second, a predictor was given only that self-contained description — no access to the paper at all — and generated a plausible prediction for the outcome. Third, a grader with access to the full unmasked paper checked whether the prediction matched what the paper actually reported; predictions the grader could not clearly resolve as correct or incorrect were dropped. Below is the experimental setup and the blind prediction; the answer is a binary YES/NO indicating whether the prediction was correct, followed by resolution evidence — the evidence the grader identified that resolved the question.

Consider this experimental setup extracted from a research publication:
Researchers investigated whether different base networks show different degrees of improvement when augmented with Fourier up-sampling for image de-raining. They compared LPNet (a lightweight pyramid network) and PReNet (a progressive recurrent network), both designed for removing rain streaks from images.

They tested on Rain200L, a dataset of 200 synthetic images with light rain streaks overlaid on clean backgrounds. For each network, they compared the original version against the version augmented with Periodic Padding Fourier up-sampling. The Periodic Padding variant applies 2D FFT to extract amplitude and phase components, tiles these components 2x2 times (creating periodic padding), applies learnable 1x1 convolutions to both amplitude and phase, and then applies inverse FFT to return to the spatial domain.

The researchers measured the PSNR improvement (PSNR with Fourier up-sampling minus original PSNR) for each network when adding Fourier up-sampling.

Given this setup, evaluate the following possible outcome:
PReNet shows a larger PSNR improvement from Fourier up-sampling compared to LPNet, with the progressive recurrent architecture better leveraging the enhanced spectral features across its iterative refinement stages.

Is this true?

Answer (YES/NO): YES